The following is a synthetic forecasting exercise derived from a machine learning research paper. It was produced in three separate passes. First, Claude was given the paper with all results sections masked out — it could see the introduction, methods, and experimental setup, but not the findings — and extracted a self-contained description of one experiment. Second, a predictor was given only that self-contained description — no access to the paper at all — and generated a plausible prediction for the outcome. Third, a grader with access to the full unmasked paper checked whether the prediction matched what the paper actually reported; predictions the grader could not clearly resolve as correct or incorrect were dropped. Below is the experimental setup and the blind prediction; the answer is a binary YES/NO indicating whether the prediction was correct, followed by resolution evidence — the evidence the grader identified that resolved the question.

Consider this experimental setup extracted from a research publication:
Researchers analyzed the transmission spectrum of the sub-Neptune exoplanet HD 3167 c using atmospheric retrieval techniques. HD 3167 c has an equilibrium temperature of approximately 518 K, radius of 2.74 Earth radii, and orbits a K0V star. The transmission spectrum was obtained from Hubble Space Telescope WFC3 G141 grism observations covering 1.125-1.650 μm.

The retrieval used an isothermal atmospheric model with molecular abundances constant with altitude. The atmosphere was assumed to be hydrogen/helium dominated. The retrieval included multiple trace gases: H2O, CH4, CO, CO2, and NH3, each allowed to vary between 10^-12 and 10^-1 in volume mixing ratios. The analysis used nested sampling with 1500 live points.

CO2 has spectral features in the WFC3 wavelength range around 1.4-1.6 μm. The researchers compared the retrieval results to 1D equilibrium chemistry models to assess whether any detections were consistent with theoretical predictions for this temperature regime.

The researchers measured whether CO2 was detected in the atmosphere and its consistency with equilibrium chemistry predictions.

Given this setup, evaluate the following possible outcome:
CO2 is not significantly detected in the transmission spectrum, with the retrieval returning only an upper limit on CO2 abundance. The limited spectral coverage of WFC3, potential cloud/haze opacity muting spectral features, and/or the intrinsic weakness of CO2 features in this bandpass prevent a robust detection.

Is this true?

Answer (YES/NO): NO